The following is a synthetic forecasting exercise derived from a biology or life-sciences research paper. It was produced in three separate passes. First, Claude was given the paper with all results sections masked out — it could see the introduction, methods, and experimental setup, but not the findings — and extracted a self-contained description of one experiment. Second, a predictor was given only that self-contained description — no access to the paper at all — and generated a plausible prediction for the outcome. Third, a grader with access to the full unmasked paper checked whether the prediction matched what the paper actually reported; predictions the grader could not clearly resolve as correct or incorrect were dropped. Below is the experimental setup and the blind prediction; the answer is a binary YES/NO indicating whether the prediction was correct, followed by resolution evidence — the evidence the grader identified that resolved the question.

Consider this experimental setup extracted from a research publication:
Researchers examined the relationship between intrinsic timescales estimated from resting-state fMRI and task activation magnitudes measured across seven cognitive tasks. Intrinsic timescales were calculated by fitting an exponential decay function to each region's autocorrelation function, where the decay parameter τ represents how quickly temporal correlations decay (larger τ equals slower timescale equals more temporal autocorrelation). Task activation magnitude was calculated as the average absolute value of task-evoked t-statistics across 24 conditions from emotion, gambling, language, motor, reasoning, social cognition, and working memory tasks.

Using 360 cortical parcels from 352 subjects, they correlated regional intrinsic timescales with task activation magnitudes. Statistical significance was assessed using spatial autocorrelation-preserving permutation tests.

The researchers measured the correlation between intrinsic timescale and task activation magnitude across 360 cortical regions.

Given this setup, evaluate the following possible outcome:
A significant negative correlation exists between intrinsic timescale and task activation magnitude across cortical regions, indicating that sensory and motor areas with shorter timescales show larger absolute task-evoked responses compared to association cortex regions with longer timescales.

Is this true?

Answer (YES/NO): YES